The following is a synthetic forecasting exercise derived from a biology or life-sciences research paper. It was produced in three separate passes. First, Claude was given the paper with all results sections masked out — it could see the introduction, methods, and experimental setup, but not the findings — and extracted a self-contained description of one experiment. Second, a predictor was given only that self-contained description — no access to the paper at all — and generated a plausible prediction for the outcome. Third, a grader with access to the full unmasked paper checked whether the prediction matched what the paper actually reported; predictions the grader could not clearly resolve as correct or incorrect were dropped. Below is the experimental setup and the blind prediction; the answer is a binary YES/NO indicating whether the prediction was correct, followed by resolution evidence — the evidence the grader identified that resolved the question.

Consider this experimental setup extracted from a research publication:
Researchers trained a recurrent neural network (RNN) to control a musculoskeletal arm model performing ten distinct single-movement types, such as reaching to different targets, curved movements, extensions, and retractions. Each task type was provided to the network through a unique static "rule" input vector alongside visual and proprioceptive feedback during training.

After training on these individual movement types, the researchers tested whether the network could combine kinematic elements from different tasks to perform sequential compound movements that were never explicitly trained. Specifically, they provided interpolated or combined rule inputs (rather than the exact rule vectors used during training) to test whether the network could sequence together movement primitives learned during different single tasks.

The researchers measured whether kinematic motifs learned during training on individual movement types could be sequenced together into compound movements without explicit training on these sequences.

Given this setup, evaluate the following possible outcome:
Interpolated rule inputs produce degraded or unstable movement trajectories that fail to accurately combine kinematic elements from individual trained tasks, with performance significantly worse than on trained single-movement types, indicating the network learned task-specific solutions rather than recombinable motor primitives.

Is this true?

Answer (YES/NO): NO